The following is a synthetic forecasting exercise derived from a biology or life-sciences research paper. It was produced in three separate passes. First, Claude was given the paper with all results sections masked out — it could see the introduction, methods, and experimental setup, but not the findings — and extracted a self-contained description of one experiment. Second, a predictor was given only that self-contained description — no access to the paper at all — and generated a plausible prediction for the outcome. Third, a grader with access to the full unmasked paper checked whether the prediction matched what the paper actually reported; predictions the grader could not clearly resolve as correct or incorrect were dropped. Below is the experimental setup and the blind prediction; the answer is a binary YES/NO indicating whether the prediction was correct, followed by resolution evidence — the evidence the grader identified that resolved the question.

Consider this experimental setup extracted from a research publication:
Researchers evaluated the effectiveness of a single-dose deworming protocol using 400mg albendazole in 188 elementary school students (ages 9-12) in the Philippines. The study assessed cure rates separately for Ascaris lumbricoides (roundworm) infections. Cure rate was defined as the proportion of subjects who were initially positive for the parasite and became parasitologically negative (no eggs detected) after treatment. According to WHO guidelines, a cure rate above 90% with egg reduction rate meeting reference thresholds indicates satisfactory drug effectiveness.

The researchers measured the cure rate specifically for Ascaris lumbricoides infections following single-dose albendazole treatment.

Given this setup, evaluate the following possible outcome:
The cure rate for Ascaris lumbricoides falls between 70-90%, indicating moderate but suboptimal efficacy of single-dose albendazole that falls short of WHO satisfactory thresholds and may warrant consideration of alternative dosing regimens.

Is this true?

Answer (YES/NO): NO